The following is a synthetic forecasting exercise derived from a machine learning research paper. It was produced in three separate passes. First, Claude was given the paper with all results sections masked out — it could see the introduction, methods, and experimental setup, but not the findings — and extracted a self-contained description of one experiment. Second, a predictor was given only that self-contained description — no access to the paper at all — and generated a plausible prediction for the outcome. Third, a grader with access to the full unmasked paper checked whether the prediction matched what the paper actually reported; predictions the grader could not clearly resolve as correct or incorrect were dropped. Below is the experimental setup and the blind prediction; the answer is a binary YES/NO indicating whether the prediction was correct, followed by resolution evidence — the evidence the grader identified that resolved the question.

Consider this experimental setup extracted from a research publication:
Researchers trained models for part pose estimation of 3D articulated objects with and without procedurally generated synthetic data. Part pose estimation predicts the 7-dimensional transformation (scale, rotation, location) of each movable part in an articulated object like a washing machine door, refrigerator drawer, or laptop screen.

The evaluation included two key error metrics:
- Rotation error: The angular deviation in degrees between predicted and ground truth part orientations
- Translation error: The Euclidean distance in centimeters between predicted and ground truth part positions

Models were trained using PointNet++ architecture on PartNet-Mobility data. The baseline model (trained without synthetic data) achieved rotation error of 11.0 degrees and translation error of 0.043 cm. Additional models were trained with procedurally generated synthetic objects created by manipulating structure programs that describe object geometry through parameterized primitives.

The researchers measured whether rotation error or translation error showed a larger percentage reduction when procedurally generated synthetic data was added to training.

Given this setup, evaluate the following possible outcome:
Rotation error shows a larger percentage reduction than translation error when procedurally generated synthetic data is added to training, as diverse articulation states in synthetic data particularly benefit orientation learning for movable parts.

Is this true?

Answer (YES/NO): NO